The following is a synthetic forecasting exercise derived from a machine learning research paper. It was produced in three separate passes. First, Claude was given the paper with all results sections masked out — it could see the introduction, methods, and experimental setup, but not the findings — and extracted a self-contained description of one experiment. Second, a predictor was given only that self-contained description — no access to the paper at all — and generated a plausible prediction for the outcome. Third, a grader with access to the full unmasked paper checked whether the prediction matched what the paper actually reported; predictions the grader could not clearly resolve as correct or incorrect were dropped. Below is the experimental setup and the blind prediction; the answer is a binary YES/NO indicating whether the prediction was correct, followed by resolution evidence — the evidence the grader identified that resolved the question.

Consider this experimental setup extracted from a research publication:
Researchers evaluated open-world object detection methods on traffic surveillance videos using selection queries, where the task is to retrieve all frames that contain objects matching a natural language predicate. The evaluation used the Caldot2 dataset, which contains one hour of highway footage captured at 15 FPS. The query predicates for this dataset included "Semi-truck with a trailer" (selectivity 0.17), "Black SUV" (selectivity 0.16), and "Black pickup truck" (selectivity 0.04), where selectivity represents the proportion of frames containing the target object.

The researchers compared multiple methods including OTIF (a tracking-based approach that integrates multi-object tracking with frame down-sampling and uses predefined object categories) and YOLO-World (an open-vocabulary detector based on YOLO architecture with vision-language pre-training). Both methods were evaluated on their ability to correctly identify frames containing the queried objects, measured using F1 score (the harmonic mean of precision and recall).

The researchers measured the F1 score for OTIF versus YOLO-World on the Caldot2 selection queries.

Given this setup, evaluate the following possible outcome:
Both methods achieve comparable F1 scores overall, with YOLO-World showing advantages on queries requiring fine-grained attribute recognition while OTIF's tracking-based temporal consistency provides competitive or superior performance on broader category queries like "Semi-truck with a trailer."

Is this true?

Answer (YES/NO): NO